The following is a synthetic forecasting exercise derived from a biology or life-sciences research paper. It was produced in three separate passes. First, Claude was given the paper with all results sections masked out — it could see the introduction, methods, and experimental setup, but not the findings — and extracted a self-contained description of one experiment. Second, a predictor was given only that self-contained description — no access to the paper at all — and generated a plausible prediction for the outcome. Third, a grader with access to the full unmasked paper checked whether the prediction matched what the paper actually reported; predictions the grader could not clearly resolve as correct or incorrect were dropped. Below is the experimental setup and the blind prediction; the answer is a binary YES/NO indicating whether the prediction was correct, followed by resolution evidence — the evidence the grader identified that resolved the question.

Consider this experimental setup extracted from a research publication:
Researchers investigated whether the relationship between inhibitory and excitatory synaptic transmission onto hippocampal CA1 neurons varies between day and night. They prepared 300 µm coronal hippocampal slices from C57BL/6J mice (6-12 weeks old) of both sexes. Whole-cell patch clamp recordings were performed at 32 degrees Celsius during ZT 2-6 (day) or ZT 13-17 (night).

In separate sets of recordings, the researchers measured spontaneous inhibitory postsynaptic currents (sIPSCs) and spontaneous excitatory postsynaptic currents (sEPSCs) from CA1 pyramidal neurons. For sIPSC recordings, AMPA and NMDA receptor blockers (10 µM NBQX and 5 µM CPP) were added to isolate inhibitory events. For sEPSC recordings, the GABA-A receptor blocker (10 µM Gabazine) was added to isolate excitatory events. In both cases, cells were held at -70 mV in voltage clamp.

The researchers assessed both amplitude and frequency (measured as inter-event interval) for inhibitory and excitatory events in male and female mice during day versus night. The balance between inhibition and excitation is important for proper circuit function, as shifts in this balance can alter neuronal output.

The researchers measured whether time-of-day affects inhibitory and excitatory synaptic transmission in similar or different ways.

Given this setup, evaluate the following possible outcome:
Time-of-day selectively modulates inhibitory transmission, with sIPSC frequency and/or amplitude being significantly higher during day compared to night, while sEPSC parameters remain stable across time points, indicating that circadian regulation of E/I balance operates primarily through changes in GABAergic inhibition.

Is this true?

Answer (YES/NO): YES